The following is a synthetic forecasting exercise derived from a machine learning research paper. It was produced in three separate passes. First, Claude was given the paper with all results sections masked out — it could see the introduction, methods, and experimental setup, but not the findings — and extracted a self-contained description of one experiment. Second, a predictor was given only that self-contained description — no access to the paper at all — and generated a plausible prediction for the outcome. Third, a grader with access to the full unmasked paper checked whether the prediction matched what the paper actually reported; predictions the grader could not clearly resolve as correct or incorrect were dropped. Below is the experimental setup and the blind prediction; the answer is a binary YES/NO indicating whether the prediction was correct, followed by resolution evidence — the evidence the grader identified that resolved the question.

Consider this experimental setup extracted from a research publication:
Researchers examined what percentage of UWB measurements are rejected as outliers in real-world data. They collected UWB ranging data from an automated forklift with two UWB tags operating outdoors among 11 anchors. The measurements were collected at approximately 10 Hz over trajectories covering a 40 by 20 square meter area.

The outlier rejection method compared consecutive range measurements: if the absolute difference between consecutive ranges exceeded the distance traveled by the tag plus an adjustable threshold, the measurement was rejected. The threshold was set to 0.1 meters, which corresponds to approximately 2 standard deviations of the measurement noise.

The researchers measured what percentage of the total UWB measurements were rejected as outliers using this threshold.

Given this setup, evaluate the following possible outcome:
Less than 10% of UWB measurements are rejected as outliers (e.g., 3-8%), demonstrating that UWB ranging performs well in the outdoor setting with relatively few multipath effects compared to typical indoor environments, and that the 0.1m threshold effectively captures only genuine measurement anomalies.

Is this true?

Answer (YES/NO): YES